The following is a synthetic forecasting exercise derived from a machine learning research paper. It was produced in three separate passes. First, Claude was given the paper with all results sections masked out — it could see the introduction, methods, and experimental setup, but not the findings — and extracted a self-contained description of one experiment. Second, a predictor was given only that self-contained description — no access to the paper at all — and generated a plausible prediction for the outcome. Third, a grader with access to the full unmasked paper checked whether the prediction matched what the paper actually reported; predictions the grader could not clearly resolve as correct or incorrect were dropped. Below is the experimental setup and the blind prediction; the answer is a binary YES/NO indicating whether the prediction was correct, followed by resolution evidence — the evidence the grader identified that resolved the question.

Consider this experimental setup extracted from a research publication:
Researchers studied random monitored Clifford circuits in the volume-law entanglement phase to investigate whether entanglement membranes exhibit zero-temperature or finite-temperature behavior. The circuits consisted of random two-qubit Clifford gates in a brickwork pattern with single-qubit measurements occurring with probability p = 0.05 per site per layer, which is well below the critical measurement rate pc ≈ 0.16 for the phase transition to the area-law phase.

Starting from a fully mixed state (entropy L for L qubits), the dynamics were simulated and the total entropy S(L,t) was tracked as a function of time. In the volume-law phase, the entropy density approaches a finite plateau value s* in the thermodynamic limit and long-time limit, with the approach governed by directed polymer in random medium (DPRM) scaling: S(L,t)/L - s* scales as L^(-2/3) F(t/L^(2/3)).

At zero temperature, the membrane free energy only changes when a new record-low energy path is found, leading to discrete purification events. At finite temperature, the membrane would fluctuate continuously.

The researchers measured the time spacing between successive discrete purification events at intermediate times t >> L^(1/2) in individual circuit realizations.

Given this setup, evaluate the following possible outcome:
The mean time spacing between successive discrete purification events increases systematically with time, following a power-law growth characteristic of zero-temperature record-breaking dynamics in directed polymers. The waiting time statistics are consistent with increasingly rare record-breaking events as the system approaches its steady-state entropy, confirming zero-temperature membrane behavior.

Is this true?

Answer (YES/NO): YES